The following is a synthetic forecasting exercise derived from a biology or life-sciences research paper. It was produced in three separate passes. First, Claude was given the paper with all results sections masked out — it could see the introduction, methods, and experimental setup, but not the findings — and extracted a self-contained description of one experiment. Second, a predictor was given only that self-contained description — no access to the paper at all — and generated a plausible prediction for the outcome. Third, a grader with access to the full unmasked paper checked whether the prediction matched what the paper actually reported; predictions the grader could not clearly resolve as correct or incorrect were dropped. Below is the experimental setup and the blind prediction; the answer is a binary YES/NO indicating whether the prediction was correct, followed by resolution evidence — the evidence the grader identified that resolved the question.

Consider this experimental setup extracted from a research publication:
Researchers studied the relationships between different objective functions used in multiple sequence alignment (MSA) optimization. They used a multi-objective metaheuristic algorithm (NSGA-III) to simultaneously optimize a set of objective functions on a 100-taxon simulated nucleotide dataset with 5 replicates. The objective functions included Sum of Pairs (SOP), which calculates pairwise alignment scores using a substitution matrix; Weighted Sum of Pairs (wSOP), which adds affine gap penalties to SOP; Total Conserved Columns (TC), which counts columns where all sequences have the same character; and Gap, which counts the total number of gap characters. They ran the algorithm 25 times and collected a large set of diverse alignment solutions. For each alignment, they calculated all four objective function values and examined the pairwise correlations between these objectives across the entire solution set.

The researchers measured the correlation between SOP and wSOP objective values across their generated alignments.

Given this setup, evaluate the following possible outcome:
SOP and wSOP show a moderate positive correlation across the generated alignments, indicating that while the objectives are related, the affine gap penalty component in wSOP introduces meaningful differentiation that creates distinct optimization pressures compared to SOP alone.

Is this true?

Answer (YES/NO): NO